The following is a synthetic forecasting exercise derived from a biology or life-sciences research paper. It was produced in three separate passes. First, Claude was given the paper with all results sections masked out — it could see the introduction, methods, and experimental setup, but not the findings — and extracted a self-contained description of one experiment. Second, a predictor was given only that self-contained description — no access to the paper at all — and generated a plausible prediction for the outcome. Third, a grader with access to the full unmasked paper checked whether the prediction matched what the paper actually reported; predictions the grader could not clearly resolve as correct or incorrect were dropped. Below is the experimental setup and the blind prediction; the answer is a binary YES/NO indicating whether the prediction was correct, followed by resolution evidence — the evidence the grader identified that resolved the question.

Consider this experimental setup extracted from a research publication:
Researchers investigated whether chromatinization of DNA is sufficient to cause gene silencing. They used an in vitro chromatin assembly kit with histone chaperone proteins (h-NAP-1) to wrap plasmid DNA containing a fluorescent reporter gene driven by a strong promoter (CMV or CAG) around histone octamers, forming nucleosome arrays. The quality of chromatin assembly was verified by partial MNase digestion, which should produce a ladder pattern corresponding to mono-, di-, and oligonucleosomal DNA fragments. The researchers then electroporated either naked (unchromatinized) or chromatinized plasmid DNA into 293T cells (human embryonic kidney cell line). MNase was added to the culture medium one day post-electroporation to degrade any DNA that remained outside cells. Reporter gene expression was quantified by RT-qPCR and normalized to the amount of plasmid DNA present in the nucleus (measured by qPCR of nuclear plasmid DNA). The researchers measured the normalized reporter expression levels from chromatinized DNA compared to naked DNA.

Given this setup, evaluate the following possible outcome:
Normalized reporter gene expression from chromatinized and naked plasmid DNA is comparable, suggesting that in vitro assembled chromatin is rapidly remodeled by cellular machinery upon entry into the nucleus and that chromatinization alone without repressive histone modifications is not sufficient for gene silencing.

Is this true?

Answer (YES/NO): NO